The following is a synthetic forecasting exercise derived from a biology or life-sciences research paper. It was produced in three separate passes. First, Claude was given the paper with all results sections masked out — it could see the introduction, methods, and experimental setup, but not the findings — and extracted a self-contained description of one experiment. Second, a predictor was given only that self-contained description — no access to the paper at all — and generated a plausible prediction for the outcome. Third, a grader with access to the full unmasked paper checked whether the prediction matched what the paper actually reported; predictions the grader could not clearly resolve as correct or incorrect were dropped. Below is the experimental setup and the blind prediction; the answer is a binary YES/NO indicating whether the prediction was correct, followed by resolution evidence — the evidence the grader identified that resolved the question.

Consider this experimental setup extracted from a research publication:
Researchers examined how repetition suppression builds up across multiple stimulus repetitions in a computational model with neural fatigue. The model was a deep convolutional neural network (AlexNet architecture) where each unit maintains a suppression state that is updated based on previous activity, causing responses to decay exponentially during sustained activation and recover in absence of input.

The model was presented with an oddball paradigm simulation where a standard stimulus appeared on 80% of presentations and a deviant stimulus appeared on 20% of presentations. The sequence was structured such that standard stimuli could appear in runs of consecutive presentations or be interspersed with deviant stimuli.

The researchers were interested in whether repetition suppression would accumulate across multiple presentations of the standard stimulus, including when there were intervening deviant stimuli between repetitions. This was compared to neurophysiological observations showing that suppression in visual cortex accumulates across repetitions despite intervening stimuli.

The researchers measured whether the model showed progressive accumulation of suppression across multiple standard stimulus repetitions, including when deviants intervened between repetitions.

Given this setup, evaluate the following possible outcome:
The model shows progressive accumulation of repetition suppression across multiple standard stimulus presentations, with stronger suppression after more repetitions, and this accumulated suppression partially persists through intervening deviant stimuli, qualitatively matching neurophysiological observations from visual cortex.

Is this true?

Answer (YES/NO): YES